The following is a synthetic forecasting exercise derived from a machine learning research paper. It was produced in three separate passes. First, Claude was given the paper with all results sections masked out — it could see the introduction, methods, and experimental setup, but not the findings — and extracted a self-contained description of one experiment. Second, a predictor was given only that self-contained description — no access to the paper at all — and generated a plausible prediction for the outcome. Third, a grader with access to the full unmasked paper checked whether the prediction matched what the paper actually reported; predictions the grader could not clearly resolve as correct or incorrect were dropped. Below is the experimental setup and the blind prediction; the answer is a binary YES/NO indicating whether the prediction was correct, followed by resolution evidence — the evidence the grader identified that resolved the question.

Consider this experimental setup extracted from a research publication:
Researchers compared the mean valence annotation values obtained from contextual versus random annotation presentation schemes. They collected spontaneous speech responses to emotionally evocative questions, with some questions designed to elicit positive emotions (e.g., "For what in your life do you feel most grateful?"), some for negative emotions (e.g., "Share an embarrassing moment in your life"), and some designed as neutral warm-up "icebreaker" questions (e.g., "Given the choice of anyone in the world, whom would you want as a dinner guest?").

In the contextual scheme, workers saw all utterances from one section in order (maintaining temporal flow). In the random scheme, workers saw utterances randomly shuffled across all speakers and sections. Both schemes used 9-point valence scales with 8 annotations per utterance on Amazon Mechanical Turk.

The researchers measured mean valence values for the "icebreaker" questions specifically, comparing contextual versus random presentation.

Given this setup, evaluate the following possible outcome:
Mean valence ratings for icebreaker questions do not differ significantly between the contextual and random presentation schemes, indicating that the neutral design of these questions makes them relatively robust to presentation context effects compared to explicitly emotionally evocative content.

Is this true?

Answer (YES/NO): NO